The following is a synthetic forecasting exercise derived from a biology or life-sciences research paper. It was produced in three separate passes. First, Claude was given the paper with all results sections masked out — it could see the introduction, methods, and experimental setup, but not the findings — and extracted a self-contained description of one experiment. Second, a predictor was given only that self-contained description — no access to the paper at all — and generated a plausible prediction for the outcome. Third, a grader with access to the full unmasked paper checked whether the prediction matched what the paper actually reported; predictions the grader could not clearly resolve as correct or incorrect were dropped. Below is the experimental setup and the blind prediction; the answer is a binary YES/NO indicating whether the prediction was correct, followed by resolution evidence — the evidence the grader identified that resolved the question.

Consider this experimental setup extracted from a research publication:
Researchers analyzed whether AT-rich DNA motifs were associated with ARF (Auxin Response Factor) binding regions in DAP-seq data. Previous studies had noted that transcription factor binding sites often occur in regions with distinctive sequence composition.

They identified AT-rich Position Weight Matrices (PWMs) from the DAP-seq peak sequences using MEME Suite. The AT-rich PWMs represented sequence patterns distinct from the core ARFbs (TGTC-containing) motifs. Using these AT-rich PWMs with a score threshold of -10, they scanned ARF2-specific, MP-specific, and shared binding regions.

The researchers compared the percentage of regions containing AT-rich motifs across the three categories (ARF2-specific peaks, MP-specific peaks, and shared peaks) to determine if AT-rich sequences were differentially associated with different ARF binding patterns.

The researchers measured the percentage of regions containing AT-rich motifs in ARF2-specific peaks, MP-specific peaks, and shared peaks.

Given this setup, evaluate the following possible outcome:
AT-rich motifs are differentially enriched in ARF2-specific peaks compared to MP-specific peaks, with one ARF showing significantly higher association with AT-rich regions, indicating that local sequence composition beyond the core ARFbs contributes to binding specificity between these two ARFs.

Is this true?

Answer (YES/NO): YES